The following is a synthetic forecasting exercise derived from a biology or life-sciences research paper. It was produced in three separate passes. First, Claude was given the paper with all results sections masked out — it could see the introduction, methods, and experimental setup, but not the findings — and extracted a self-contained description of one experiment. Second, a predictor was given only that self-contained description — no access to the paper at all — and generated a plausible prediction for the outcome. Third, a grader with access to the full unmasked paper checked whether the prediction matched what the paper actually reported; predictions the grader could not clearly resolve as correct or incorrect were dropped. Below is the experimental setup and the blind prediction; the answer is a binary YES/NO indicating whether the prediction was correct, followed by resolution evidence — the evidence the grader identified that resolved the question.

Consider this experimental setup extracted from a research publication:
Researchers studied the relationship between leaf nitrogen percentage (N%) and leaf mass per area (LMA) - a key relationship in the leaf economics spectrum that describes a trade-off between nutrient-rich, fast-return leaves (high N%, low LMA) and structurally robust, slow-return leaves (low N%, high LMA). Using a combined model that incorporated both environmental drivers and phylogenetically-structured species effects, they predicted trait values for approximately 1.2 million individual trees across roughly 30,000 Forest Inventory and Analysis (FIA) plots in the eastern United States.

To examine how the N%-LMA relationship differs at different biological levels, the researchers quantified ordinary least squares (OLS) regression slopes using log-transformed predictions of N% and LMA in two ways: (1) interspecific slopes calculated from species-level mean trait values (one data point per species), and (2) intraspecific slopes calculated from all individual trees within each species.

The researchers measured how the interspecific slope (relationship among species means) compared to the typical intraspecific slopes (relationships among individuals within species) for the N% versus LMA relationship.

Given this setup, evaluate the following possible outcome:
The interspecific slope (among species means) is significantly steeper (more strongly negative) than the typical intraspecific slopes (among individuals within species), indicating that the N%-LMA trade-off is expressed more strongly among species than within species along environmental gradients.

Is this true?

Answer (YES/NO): NO